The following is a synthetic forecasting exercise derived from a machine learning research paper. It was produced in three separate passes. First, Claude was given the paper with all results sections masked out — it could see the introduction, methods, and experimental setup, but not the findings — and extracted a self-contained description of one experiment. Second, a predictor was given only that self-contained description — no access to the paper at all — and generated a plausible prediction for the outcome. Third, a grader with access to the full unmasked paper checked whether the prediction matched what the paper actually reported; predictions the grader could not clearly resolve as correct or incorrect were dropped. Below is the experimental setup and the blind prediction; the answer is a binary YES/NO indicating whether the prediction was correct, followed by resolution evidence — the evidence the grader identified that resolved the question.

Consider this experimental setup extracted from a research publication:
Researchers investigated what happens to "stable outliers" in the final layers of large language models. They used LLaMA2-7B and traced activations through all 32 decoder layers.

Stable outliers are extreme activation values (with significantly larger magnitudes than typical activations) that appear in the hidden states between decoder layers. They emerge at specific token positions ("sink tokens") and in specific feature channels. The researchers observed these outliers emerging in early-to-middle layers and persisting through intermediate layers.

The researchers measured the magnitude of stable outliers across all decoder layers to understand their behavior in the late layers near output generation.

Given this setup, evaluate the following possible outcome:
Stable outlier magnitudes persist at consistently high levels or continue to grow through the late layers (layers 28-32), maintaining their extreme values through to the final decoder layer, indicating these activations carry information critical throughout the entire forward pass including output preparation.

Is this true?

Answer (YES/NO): NO